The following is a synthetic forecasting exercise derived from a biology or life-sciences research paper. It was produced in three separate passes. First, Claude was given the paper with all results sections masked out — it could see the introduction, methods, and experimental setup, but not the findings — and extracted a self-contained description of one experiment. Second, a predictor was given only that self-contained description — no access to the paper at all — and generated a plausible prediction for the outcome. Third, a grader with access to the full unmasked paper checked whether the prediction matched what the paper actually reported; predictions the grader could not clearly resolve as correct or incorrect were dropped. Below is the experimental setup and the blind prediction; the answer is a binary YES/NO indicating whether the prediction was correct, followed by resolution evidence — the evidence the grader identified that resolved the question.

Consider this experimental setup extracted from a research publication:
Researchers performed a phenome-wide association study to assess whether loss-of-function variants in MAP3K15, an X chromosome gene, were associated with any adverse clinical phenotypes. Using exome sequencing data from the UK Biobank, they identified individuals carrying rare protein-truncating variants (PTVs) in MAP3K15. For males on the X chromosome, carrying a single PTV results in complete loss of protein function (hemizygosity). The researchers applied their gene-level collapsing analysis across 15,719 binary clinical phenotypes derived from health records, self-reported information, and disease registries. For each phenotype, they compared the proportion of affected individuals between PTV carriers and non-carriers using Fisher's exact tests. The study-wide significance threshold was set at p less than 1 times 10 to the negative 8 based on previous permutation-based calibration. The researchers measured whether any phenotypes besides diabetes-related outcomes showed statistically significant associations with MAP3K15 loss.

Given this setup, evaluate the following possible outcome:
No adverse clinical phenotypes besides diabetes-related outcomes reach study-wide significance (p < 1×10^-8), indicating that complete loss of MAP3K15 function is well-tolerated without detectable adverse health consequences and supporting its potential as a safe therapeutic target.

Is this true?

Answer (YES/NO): YES